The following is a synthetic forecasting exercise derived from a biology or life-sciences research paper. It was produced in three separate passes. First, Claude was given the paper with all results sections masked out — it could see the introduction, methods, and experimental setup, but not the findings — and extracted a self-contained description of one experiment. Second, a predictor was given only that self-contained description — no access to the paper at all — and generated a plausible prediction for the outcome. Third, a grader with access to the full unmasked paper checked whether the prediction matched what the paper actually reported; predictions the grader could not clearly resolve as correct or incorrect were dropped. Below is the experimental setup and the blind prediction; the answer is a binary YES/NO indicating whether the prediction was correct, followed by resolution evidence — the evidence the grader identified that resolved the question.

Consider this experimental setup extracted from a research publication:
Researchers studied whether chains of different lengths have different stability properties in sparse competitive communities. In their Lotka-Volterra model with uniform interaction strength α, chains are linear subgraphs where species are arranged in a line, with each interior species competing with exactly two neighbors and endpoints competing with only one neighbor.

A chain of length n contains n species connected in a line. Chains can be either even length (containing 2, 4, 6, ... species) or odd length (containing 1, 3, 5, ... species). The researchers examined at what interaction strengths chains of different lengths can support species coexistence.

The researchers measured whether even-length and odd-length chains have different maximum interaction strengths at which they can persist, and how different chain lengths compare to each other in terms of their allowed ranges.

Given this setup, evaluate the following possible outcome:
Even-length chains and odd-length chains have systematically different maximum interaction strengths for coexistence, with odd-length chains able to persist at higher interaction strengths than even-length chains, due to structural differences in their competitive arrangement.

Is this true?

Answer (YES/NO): NO